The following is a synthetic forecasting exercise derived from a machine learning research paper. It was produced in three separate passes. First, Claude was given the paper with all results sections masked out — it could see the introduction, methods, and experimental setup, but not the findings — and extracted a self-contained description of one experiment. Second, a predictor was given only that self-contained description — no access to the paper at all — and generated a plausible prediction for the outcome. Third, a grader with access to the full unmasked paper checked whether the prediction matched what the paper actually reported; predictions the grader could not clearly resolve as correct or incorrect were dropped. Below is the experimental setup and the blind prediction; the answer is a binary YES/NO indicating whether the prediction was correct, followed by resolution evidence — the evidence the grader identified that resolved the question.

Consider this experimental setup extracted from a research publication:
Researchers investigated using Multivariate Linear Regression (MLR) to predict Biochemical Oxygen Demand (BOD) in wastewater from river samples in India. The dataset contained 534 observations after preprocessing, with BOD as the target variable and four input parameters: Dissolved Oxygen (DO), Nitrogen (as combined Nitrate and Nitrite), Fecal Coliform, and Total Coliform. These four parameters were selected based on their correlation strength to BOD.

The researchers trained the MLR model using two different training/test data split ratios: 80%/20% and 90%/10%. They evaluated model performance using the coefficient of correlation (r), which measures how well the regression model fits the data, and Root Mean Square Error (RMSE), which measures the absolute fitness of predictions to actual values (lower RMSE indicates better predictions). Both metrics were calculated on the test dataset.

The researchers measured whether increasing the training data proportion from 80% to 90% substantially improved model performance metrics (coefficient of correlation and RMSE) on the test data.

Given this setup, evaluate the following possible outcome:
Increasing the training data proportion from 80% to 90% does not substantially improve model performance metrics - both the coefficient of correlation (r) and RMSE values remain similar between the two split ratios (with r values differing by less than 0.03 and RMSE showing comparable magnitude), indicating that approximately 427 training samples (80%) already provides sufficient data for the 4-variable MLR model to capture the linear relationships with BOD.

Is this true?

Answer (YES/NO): YES